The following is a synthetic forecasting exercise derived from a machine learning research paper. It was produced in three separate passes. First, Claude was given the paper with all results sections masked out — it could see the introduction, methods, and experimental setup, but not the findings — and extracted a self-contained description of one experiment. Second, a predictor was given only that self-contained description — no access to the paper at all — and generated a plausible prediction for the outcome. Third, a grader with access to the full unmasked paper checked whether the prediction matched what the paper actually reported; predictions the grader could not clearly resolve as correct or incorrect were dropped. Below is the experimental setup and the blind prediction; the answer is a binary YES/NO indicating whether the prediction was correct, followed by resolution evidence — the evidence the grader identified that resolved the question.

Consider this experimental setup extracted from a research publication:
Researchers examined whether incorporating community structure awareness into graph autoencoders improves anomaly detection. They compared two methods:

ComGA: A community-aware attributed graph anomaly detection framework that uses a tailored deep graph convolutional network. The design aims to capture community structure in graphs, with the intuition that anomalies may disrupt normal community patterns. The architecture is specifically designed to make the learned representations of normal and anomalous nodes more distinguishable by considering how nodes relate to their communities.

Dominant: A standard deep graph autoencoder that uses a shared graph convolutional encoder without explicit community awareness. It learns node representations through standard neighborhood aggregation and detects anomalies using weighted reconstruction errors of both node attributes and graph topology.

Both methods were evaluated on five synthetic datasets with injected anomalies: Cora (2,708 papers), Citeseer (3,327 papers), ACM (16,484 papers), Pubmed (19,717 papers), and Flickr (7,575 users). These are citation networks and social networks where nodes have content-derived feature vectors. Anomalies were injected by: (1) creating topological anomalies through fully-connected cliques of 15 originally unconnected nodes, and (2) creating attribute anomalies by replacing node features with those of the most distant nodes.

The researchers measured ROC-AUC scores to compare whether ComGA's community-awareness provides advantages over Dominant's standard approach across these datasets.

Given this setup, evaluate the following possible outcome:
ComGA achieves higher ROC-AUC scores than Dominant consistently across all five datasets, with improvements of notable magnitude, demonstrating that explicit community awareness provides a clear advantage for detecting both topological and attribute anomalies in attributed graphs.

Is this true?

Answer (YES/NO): NO